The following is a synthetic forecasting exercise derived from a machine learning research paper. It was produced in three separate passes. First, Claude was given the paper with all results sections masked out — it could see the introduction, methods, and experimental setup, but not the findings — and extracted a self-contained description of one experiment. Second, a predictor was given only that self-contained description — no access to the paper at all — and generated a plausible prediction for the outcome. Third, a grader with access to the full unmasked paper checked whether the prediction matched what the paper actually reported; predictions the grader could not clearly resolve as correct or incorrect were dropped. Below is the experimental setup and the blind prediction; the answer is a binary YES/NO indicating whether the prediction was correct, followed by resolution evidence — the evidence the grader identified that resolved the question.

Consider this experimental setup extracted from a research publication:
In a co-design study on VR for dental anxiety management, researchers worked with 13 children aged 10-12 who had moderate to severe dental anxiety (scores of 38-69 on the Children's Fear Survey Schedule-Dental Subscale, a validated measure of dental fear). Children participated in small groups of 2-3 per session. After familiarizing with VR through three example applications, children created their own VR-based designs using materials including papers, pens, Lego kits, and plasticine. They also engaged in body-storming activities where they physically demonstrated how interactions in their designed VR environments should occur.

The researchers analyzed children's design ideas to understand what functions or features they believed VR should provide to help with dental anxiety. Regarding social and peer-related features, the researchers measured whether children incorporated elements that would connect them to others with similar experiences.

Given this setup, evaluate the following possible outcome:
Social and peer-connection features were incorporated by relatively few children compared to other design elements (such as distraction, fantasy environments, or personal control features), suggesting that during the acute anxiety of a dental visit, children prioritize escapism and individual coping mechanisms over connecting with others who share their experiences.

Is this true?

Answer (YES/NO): NO